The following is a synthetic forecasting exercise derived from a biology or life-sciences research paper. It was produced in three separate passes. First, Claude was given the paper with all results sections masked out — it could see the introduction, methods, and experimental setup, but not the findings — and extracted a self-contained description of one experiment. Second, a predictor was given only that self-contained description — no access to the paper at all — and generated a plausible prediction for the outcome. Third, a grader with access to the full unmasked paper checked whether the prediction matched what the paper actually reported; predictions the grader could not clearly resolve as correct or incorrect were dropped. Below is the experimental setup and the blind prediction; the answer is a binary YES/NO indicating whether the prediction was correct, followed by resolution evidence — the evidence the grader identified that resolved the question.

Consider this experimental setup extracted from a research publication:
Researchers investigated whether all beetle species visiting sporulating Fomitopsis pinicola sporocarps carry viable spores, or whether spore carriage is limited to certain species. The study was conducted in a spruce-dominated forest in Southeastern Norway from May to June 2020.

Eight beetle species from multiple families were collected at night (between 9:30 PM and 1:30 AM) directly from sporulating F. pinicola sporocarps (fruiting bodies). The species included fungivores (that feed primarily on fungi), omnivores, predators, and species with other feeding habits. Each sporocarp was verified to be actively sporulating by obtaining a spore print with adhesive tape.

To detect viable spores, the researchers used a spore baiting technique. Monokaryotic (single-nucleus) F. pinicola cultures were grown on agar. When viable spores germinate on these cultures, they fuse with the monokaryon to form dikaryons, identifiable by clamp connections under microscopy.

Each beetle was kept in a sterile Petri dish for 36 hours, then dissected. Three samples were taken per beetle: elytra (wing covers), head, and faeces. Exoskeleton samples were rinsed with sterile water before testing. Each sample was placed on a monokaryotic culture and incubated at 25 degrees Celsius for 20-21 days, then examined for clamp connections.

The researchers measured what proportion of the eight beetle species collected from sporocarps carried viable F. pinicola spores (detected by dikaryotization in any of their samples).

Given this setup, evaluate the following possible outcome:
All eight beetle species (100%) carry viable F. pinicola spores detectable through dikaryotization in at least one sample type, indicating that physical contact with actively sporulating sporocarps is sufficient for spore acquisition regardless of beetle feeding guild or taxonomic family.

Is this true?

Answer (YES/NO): YES